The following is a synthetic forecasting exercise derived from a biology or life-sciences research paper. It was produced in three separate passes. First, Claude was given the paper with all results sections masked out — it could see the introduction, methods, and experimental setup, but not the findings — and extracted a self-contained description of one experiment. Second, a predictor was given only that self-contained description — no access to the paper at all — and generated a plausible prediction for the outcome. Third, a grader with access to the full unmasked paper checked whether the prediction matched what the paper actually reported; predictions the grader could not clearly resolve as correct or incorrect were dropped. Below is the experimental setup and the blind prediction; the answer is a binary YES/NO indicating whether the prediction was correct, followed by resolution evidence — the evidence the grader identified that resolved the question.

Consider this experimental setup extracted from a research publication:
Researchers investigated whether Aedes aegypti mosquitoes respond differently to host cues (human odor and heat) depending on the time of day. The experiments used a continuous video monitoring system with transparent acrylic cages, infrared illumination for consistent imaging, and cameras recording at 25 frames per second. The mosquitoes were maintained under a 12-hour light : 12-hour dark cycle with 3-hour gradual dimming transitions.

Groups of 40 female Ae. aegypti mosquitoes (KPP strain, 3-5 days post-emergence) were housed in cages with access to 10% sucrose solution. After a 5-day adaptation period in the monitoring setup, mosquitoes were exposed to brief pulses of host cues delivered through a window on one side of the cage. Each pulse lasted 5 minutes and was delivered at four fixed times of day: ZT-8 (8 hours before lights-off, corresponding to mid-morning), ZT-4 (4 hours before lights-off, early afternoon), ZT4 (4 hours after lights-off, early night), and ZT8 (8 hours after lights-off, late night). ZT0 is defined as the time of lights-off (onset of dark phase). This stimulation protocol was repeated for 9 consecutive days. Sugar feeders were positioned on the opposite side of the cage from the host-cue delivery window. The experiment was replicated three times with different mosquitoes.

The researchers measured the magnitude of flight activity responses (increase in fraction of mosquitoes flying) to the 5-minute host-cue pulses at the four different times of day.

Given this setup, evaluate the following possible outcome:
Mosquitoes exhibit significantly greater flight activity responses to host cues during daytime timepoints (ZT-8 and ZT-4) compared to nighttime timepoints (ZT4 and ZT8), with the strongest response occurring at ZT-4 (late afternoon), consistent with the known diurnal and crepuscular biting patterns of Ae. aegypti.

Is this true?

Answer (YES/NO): NO